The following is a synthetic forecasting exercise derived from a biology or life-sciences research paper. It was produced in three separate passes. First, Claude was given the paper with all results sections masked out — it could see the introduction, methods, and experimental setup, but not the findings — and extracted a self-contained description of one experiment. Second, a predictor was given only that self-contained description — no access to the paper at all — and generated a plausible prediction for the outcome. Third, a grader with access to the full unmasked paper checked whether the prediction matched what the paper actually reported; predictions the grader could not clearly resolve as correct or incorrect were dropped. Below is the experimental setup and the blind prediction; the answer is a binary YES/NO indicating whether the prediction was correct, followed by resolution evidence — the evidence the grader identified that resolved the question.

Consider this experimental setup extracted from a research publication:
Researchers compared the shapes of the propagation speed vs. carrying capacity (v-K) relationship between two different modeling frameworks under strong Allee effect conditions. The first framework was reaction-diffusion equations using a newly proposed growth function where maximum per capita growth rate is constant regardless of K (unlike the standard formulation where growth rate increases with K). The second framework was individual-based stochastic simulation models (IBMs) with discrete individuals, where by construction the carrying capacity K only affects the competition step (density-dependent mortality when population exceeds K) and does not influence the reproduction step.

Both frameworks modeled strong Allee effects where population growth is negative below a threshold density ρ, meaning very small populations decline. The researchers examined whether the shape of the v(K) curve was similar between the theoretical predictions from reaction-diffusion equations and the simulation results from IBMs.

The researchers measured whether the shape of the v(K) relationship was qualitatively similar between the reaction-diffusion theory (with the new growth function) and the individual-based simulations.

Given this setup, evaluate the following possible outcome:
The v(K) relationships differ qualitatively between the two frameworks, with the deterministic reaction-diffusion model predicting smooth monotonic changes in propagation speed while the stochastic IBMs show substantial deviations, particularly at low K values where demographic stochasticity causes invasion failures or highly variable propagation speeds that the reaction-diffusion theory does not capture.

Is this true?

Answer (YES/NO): NO